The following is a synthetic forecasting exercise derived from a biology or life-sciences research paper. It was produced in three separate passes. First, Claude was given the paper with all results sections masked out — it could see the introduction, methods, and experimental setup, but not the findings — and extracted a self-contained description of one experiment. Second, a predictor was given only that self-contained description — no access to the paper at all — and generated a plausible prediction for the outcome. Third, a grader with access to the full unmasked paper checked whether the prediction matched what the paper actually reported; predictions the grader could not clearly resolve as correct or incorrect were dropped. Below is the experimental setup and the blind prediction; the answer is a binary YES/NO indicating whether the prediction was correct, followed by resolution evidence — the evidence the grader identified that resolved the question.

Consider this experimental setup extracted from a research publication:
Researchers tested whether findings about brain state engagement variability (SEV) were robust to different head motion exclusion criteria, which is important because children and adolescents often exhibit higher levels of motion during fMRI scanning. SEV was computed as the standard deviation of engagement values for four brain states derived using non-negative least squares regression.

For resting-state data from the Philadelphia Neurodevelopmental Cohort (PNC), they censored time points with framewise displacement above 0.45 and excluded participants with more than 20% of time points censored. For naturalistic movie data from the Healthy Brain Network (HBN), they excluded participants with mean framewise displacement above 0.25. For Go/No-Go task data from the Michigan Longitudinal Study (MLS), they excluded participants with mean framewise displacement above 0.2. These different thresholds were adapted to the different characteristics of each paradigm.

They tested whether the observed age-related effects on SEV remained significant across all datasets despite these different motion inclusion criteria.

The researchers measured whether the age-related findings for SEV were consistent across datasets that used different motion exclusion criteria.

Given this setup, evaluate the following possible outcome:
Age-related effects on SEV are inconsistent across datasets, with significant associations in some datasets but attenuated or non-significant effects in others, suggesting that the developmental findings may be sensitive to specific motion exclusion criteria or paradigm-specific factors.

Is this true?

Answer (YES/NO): NO